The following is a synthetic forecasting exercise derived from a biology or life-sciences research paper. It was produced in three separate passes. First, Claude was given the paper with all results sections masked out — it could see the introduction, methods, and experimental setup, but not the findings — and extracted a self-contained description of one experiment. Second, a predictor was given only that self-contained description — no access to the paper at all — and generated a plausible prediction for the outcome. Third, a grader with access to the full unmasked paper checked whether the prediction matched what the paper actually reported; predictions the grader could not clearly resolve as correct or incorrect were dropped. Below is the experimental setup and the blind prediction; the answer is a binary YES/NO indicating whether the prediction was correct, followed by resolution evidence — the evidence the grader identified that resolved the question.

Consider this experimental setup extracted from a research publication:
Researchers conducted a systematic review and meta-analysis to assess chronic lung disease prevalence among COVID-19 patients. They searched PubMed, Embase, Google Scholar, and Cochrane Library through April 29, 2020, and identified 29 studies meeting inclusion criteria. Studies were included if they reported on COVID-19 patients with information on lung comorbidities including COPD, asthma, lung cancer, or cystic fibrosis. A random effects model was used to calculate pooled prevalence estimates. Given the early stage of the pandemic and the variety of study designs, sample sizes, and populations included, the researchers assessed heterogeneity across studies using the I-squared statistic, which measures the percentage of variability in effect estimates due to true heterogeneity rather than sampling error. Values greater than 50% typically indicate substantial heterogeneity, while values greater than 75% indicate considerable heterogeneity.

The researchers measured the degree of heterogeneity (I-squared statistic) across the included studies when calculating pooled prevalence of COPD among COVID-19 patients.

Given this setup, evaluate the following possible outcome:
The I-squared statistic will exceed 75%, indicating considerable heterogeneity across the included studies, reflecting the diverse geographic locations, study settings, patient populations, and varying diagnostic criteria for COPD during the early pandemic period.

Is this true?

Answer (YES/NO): NO